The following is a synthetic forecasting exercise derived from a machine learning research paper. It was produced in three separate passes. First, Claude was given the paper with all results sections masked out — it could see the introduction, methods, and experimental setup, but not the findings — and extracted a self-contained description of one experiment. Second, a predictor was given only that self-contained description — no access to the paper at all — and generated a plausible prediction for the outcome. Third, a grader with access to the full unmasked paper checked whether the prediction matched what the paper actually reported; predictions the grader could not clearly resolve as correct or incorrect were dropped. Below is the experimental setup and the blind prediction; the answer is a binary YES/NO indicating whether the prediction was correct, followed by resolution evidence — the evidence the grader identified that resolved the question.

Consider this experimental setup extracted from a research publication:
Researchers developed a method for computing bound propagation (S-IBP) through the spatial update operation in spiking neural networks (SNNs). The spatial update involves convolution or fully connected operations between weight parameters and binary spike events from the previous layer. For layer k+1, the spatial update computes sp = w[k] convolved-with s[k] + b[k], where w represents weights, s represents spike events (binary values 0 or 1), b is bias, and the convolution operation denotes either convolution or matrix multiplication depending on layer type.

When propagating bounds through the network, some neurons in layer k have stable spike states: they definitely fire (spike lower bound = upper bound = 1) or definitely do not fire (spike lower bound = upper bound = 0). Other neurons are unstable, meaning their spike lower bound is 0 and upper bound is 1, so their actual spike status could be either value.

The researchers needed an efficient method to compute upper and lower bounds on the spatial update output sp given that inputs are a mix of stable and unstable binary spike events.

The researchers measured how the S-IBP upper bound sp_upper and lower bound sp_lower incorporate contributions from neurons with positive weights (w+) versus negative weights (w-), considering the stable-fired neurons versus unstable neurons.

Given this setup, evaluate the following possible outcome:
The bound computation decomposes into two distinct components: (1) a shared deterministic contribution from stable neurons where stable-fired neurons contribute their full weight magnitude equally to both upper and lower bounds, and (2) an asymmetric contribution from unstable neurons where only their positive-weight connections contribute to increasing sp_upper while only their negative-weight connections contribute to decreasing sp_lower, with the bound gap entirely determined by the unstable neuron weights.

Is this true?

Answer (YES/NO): YES